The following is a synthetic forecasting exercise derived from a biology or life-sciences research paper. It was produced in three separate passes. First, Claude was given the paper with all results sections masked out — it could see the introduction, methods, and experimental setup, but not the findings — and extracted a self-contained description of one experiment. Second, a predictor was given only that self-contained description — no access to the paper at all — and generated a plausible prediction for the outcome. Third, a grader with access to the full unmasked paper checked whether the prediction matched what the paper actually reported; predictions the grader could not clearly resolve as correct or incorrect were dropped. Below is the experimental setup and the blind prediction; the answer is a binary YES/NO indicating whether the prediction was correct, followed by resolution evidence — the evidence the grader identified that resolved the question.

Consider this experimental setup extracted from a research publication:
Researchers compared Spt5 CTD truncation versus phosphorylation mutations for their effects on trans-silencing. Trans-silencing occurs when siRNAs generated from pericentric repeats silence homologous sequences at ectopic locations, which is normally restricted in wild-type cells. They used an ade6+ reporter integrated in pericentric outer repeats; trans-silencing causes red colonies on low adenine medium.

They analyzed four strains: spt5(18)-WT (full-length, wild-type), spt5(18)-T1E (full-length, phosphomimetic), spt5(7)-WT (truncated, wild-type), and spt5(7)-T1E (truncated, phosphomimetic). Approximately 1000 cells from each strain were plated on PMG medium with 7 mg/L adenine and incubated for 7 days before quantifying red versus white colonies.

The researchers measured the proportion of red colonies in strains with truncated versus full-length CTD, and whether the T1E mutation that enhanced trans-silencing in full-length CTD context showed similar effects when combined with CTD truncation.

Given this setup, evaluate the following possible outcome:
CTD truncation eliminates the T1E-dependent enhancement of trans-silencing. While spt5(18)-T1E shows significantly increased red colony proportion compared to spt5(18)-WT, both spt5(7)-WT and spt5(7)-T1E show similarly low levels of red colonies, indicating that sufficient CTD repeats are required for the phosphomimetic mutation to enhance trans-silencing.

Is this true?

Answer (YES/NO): NO